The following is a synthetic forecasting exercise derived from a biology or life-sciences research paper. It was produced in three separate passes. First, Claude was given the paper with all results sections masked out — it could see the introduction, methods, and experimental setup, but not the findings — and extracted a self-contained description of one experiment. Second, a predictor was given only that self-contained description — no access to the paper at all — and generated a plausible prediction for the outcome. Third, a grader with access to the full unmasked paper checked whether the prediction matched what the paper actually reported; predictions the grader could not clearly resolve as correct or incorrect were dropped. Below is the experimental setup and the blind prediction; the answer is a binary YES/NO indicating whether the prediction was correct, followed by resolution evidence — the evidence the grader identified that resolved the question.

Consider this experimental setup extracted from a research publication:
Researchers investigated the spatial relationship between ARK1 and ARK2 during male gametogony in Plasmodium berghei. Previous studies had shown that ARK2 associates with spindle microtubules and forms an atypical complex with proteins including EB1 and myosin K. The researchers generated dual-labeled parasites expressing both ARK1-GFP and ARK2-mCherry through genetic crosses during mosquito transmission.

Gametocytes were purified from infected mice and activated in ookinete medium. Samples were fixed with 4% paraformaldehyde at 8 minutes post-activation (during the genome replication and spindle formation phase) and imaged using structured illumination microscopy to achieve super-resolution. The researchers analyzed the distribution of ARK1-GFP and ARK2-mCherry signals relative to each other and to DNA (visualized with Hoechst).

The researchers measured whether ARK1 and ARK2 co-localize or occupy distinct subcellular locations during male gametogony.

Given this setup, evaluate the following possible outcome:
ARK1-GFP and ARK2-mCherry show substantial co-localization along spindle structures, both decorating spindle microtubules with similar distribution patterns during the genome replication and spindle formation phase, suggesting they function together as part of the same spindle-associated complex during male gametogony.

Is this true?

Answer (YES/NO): NO